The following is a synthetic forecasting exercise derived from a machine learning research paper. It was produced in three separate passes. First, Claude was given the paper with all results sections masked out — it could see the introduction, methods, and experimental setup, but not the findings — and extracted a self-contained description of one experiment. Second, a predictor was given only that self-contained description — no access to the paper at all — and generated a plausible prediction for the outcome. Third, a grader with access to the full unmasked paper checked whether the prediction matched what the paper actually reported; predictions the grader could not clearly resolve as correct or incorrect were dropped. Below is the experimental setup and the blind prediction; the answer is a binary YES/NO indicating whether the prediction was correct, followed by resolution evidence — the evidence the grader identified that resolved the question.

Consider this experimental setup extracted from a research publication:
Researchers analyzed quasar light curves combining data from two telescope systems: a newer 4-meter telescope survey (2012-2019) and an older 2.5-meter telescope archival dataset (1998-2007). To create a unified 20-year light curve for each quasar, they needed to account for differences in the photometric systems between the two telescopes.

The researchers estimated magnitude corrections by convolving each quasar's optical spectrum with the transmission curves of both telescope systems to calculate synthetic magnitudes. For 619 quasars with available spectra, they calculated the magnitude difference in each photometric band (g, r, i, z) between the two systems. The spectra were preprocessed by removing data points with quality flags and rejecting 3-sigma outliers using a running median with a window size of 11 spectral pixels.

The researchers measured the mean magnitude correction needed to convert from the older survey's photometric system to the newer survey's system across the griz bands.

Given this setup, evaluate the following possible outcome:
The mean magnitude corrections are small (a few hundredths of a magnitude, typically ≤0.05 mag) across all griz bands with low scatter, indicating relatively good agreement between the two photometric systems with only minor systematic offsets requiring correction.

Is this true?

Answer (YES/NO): YES